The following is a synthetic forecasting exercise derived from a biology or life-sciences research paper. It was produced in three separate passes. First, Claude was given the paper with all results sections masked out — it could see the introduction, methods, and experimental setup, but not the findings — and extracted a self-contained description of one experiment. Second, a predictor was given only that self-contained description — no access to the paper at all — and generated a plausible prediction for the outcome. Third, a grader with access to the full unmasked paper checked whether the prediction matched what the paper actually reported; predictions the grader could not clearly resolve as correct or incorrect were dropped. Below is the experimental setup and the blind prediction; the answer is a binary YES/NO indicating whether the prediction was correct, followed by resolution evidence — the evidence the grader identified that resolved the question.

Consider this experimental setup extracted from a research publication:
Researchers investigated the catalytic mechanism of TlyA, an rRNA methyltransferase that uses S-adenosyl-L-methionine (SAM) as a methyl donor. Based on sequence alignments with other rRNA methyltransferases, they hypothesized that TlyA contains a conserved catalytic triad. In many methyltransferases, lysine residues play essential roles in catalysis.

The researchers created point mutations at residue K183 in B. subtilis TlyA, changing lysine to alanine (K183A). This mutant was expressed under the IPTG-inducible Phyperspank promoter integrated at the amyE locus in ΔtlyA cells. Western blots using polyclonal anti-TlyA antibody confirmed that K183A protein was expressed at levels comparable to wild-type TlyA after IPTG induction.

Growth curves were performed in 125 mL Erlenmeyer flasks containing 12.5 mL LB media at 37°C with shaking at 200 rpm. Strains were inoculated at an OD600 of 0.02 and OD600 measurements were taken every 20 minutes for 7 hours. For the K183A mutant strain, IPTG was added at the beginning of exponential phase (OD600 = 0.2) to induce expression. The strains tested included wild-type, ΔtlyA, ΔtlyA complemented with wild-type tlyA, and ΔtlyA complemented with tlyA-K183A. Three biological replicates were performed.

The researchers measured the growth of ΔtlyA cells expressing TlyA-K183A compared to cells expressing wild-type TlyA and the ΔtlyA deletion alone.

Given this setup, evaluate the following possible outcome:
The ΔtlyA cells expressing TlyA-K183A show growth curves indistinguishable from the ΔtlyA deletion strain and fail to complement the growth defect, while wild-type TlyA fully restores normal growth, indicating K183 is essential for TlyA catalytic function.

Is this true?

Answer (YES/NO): NO